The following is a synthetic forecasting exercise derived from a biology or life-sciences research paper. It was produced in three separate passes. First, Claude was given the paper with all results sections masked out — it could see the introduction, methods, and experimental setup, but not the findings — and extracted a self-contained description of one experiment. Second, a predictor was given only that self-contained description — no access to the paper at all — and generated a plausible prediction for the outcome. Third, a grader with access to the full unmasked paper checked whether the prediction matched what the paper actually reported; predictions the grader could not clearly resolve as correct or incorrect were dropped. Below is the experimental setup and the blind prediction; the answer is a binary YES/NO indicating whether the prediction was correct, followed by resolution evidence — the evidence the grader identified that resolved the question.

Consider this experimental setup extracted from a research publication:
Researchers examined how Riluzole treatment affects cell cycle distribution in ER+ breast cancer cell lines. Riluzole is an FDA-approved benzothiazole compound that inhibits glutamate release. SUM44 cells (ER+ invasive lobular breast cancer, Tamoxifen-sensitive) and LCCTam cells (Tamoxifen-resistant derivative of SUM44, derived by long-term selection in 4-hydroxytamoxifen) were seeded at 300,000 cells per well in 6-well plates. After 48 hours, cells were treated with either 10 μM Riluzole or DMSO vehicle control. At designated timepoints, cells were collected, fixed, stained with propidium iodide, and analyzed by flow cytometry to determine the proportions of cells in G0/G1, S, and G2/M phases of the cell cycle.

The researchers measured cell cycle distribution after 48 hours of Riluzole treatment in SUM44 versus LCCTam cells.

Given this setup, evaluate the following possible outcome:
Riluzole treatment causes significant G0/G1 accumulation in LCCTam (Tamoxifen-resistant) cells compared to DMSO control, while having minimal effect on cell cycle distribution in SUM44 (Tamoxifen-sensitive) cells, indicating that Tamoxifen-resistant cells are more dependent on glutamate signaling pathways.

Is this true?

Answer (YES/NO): NO